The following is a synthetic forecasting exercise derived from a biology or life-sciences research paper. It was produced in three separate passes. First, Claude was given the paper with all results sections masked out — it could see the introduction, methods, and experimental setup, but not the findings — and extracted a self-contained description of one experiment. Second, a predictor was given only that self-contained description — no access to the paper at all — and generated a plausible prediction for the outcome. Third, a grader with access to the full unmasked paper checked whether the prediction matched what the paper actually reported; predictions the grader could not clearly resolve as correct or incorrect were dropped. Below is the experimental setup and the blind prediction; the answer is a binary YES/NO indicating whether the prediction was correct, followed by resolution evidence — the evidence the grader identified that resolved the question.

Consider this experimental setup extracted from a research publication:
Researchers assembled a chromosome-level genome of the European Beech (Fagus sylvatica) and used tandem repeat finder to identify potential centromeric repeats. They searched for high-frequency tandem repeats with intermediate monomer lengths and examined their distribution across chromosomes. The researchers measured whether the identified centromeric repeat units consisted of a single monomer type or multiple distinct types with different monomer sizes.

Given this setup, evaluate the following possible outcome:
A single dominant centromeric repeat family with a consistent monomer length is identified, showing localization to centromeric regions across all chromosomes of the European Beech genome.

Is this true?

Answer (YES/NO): NO